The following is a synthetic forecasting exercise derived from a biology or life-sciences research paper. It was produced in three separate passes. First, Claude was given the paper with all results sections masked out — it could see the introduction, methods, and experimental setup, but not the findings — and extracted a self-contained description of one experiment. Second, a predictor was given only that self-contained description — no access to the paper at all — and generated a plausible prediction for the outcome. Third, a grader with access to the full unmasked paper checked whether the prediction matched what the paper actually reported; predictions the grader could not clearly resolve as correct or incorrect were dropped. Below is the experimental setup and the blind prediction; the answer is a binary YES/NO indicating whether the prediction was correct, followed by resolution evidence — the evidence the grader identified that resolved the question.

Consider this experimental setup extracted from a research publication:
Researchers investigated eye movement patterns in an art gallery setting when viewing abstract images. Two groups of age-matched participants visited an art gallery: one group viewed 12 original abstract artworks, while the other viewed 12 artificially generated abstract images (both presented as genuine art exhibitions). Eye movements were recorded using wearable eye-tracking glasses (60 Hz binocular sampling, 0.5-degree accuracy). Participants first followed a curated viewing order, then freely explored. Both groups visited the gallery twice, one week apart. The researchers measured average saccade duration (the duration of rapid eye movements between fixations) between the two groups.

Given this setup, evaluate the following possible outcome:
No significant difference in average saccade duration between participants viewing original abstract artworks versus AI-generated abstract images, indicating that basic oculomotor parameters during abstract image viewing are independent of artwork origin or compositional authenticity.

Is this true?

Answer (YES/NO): NO